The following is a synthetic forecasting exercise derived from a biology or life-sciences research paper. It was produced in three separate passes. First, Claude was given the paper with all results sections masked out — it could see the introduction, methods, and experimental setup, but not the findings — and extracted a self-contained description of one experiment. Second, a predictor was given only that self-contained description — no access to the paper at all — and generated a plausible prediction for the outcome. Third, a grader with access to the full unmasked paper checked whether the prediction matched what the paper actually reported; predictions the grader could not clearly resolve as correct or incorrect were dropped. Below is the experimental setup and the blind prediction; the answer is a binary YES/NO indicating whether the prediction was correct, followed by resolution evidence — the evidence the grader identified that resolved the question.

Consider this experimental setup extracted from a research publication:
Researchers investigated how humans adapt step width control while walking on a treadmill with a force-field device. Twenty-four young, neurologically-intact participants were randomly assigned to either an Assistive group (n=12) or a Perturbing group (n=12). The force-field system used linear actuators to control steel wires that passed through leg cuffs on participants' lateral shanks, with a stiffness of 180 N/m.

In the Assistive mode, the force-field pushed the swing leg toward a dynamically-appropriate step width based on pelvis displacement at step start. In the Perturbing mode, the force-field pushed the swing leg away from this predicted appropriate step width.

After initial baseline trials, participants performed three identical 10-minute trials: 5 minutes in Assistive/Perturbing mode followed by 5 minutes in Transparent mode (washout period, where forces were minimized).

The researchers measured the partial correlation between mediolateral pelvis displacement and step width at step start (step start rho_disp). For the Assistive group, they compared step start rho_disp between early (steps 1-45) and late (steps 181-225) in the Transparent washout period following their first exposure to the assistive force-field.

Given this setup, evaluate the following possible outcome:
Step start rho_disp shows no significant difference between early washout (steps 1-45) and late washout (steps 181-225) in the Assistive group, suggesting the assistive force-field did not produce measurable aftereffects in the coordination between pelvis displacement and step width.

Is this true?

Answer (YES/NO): YES